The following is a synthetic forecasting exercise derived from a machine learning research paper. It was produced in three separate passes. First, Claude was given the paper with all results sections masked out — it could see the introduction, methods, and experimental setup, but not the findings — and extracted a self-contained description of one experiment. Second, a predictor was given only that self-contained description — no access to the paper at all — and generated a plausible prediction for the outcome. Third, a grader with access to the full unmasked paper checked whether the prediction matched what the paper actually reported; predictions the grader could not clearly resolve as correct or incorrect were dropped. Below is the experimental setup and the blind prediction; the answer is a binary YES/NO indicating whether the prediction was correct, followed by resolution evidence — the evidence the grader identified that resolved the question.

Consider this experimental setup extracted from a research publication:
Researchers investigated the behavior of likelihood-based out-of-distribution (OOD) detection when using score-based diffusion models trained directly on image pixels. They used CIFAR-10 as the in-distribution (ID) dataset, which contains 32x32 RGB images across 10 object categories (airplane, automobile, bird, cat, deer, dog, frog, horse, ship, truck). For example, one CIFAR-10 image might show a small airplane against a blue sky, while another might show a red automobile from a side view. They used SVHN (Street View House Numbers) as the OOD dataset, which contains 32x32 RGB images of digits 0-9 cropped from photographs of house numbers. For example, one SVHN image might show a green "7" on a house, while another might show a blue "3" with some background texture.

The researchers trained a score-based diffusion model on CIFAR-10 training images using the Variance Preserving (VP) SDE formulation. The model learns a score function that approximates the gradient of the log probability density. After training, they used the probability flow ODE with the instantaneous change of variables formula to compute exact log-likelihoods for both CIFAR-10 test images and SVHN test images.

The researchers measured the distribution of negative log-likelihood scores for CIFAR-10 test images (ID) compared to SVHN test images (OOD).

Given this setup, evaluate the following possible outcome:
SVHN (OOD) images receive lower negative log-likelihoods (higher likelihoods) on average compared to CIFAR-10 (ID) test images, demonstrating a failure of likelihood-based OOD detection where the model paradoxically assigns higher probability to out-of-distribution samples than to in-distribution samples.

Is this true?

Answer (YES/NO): YES